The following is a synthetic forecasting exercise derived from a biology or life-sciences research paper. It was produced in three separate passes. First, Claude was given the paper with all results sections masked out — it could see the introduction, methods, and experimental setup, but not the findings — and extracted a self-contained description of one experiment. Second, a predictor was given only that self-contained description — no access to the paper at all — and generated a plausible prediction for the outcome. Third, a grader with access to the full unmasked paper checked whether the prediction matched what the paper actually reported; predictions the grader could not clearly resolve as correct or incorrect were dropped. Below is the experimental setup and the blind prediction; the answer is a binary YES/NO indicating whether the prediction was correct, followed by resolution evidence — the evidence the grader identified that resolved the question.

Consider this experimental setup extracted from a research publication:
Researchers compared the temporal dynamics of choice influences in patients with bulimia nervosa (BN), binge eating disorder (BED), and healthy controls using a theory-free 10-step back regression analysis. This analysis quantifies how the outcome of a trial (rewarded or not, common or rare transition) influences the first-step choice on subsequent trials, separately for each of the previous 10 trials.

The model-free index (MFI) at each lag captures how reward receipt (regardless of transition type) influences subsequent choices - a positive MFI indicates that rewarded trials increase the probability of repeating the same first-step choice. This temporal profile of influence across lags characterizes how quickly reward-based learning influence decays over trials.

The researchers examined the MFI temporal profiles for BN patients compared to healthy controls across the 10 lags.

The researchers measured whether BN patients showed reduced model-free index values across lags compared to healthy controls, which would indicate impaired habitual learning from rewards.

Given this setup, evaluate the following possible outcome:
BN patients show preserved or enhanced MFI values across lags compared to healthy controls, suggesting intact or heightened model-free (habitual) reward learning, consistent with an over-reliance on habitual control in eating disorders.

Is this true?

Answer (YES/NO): NO